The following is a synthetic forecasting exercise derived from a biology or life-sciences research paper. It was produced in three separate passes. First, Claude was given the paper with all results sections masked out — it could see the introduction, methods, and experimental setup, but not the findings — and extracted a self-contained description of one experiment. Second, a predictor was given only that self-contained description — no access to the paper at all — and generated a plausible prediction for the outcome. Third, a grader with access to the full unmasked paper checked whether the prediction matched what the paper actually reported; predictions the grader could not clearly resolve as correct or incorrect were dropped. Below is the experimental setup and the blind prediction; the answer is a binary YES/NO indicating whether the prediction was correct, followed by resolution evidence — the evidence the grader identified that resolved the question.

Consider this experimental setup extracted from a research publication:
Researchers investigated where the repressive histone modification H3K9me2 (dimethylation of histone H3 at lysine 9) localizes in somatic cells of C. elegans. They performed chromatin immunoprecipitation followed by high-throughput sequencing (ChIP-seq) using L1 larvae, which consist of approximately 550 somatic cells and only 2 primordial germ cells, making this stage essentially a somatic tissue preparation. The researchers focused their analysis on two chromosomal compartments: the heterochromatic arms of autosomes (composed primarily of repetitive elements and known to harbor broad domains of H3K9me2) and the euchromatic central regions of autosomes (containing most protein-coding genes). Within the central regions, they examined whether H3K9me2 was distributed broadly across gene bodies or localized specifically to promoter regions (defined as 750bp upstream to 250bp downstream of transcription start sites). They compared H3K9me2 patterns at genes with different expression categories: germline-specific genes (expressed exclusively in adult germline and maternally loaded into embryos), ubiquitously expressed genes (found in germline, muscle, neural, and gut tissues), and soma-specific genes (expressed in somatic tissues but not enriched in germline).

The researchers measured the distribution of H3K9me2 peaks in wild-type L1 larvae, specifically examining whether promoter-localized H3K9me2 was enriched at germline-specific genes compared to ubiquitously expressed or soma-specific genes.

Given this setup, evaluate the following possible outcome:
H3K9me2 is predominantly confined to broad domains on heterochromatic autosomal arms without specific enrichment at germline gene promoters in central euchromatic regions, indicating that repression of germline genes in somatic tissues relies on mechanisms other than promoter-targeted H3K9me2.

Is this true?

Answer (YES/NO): NO